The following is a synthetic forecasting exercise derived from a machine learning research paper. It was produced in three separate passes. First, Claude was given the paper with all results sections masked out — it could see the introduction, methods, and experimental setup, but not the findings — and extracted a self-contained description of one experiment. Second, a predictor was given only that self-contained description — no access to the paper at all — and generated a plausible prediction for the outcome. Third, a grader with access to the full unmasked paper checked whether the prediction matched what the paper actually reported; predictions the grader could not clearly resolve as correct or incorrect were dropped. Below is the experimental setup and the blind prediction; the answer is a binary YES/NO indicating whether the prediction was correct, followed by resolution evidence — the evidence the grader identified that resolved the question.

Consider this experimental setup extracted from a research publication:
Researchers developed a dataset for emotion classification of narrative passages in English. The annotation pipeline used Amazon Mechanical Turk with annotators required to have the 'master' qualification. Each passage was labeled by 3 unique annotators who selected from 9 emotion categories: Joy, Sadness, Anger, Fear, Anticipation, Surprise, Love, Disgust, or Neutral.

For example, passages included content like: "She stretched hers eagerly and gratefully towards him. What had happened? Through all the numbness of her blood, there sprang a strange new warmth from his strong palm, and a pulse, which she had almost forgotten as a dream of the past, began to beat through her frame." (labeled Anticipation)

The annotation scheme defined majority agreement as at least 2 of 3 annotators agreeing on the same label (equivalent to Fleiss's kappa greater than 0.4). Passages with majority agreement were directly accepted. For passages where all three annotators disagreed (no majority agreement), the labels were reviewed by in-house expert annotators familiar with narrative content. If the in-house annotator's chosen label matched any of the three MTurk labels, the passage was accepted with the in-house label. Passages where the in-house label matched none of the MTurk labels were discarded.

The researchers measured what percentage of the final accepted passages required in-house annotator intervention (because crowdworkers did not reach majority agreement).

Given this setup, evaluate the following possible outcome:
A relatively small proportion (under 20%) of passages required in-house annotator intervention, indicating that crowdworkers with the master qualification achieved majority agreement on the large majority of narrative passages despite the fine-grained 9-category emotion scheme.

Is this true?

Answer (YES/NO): YES